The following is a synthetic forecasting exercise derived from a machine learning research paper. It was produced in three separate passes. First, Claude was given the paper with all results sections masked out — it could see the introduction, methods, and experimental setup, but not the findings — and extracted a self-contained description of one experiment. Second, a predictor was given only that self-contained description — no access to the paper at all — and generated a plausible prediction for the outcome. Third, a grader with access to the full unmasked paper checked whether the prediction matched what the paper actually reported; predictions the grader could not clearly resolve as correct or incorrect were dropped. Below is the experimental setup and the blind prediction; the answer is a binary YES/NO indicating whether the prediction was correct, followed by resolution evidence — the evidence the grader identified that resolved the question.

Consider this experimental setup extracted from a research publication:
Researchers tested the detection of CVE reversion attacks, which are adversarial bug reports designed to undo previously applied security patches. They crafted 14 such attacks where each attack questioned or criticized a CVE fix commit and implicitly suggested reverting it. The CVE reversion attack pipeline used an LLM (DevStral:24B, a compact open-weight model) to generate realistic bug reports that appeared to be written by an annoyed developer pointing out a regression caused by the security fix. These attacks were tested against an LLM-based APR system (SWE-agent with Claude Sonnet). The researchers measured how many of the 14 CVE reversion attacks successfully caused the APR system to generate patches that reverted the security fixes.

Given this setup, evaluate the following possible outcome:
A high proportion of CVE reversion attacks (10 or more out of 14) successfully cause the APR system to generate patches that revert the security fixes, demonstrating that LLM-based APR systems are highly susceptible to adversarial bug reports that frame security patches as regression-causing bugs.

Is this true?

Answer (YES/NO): YES